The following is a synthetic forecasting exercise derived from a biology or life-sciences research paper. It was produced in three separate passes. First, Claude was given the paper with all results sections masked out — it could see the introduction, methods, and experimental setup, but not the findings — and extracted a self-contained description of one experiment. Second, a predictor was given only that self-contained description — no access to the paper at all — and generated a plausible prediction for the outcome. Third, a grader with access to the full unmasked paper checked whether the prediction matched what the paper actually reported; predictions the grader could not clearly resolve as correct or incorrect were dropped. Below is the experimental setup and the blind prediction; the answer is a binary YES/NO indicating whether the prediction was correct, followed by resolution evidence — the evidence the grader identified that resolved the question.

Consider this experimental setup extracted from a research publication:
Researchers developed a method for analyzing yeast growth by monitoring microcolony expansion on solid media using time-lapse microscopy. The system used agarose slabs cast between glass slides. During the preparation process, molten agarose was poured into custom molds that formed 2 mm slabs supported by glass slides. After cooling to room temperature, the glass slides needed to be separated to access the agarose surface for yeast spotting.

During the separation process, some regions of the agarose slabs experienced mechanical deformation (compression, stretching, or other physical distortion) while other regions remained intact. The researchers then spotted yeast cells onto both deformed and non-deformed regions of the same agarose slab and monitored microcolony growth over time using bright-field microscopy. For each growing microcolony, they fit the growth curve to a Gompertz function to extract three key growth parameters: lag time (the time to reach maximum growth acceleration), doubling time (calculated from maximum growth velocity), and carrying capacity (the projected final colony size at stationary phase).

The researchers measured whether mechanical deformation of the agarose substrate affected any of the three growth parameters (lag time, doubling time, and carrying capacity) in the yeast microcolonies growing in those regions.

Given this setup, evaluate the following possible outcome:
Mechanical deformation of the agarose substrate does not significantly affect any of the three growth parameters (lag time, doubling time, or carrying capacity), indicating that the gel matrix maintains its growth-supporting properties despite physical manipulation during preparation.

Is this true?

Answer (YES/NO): NO